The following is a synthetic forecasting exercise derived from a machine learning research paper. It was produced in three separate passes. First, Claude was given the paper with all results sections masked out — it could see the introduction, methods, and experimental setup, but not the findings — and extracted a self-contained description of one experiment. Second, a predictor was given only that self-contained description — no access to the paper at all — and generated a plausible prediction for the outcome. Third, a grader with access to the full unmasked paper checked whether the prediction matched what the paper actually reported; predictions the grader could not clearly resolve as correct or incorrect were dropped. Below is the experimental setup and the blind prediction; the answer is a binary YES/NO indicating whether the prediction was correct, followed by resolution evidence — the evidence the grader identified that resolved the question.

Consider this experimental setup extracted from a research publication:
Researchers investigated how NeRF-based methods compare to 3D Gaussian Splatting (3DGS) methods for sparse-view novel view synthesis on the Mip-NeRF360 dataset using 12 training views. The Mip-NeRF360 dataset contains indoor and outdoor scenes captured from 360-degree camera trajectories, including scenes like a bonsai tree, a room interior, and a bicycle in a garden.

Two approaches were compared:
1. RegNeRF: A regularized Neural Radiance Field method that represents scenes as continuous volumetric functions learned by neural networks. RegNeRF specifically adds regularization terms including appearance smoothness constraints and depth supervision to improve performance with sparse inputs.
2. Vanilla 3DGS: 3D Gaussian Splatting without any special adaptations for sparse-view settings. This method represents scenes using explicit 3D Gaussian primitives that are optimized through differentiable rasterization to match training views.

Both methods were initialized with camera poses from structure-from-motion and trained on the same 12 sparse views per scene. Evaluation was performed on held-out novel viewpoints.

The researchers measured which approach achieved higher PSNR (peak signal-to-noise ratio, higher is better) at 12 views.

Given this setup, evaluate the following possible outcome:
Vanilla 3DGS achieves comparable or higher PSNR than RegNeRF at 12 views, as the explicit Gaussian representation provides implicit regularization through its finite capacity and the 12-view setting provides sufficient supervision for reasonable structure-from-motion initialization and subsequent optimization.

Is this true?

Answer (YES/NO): NO